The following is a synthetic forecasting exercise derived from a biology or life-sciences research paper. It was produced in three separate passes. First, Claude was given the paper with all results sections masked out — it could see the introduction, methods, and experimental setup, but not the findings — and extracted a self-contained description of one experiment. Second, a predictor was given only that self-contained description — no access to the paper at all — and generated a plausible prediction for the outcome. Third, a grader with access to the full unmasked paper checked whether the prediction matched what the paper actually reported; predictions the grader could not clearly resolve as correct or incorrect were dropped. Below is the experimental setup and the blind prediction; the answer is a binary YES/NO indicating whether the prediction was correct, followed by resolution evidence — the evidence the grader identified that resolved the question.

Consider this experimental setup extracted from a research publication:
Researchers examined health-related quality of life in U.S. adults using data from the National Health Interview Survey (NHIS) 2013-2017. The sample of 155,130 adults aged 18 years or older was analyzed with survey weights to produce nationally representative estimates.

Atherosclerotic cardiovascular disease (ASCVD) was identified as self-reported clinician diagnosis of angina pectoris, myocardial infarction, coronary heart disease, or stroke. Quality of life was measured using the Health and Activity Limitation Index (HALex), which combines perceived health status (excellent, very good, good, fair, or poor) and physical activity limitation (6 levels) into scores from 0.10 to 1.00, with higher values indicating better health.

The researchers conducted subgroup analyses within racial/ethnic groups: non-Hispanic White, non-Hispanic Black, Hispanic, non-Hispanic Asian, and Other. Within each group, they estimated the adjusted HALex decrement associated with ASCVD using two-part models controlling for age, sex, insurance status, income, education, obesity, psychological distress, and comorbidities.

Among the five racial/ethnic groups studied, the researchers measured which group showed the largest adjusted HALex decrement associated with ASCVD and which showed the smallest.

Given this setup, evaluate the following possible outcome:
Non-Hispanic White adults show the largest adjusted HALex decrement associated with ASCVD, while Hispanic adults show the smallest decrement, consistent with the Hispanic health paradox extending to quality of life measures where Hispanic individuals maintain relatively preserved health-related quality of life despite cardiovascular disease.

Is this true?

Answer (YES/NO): NO